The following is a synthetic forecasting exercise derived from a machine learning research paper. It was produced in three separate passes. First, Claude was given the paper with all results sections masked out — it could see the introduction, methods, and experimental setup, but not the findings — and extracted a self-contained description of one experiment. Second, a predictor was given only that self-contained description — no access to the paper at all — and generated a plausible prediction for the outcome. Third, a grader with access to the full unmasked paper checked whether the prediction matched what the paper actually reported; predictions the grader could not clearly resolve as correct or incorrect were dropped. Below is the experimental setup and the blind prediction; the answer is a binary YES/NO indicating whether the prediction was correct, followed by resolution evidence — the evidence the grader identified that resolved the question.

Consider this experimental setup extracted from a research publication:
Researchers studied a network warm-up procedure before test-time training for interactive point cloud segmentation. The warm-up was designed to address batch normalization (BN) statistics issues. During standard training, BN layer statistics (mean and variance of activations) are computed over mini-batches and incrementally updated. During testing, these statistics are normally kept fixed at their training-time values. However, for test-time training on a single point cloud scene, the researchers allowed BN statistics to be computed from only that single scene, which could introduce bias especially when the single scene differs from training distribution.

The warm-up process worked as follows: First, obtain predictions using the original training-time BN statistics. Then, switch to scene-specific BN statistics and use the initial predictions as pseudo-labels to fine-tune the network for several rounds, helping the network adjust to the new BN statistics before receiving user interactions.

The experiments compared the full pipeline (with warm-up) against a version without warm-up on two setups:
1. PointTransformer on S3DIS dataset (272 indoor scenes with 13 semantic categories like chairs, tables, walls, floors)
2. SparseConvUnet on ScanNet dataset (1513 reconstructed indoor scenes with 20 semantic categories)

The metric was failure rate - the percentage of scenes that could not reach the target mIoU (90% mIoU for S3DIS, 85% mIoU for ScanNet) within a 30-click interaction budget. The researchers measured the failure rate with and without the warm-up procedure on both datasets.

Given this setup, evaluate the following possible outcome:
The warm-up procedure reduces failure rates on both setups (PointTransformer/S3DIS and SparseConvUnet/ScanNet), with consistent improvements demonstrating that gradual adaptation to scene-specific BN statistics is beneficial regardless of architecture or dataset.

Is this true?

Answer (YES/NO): NO